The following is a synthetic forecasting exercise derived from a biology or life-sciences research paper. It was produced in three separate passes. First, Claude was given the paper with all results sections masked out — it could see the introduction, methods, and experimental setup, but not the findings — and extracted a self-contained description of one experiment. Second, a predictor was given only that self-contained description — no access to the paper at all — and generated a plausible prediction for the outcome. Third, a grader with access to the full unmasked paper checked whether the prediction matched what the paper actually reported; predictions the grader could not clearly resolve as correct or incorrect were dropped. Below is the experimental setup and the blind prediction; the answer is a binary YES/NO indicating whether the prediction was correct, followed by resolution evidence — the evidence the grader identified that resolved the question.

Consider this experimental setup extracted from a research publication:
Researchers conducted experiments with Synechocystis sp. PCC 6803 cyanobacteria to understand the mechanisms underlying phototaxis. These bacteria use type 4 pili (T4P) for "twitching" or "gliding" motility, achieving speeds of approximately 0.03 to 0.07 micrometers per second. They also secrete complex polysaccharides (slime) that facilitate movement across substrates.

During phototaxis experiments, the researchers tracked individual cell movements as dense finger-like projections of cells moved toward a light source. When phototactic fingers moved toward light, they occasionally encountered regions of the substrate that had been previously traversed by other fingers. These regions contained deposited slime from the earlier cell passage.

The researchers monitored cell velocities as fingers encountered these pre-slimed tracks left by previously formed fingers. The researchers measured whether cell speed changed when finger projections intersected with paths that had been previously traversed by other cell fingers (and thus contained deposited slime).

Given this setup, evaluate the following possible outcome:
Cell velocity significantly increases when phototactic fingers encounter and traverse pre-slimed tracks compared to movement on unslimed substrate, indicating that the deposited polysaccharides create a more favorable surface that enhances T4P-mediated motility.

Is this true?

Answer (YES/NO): YES